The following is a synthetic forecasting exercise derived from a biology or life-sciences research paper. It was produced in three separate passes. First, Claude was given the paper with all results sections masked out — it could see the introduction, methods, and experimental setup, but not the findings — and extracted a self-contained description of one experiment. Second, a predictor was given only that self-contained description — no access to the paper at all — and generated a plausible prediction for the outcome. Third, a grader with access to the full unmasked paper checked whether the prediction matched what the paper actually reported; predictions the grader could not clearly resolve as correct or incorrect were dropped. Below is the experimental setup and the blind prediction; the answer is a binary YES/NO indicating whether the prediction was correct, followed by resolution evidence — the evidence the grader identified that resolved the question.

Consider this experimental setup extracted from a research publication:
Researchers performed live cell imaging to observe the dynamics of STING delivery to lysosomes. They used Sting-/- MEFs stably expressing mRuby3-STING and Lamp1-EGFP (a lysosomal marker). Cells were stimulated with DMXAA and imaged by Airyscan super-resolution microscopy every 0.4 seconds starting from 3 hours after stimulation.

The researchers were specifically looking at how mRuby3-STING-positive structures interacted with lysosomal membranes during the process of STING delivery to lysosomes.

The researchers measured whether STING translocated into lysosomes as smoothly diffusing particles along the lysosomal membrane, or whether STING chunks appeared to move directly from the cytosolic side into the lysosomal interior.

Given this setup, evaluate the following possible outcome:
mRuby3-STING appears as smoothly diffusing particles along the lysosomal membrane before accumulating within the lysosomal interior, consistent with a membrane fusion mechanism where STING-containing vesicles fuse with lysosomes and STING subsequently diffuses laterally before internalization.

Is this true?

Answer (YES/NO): NO